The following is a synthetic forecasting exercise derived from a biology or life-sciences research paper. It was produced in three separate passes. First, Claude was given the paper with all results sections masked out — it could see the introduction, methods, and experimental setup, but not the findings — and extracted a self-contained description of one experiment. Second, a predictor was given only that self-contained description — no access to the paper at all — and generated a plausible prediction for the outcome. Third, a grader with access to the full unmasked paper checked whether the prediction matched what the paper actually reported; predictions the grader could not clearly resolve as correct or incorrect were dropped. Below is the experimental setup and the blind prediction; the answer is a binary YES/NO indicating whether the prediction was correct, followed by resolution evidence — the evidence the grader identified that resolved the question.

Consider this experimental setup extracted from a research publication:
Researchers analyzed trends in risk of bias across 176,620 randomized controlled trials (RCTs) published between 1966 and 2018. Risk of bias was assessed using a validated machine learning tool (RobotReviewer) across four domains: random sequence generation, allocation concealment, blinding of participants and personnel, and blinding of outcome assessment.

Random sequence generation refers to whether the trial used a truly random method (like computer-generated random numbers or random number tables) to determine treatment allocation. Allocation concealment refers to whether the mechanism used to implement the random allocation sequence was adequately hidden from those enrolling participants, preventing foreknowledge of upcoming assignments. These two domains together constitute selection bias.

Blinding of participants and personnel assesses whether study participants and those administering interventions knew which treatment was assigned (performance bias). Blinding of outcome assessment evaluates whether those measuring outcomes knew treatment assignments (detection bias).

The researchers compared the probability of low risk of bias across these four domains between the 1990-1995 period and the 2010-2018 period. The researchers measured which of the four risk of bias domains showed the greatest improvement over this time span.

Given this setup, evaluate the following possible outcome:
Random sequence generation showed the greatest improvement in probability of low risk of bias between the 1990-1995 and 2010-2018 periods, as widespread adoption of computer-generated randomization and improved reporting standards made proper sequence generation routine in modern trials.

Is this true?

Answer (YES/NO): YES